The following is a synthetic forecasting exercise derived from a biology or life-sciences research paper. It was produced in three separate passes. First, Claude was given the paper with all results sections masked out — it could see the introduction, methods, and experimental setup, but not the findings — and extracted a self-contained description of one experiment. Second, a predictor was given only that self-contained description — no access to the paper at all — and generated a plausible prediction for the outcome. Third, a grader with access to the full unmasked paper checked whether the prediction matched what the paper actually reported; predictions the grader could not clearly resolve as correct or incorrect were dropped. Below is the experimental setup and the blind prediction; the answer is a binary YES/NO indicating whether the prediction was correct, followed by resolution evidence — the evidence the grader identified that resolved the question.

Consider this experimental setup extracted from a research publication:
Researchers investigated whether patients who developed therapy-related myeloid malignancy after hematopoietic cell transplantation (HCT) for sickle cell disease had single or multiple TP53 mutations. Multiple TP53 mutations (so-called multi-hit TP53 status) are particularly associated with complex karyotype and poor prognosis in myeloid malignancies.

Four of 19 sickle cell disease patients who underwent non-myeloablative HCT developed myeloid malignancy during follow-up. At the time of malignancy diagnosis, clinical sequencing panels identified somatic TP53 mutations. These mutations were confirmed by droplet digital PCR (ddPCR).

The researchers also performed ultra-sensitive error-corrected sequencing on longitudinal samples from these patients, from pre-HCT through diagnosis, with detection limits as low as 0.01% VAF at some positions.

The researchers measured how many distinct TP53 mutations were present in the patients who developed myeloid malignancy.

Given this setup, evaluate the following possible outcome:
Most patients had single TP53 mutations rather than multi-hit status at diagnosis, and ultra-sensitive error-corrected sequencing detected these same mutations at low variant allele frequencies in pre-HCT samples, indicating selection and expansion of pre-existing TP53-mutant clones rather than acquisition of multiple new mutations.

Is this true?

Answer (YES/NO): NO